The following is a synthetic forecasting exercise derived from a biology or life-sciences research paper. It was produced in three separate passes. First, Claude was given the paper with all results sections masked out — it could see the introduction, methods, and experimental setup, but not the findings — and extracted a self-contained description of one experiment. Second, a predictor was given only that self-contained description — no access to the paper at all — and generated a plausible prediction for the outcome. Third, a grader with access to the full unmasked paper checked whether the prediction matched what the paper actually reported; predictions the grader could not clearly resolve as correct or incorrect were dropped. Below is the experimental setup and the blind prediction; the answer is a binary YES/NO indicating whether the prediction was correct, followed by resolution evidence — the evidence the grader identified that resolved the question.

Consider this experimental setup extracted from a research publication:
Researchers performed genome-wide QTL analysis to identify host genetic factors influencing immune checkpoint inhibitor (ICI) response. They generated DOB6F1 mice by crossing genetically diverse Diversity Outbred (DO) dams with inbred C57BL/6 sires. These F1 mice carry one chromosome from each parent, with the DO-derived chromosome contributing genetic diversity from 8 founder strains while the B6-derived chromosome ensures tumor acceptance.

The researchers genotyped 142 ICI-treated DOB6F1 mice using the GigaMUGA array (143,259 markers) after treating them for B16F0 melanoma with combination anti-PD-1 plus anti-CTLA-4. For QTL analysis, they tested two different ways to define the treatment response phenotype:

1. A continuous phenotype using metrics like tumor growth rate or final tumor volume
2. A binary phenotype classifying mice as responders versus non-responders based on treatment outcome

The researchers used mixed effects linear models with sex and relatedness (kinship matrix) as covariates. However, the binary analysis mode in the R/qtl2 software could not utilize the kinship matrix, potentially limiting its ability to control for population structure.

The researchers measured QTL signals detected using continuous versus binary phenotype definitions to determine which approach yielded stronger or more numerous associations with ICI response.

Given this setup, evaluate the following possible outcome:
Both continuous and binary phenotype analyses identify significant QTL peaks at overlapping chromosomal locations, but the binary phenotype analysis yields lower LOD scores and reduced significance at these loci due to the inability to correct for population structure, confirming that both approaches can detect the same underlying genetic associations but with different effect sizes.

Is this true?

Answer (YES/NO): NO